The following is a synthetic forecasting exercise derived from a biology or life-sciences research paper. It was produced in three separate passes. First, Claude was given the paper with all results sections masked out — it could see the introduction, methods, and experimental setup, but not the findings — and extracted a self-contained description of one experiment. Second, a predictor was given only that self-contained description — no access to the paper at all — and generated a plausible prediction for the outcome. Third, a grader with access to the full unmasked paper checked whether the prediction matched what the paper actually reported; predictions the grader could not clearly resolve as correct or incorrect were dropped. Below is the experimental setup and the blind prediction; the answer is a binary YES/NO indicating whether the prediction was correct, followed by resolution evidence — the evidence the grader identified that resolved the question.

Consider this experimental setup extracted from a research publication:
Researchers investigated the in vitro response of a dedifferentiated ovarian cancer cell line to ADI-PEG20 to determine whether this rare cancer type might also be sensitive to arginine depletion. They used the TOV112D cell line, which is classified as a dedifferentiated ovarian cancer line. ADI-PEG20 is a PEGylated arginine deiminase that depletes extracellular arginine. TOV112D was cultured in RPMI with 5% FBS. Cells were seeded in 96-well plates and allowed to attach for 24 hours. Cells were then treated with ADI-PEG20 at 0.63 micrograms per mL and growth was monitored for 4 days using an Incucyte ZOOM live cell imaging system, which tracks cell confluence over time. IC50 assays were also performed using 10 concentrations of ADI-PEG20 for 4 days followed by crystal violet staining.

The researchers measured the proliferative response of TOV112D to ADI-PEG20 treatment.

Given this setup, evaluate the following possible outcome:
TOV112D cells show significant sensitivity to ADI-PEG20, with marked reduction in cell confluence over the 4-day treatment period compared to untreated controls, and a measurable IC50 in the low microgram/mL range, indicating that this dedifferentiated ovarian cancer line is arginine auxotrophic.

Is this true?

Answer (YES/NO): NO